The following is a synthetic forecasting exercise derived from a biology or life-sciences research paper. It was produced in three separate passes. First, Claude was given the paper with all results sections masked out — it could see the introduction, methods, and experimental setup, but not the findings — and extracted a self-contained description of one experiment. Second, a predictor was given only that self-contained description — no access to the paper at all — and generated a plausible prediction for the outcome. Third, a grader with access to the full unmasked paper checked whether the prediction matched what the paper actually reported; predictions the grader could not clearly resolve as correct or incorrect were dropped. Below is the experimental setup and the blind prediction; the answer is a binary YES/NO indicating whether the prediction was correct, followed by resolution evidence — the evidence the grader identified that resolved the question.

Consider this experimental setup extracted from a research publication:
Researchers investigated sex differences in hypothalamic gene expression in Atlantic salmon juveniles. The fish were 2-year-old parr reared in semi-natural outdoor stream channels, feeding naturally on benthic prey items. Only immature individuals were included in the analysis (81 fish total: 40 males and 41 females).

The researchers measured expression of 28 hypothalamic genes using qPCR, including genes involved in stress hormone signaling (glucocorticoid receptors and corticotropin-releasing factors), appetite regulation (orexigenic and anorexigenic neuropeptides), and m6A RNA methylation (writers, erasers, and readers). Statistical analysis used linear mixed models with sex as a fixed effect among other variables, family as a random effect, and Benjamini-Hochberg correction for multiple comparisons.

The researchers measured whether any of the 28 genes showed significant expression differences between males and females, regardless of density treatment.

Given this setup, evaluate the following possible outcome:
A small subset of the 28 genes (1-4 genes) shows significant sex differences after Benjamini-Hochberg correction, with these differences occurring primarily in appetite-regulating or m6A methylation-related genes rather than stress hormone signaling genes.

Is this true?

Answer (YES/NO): NO